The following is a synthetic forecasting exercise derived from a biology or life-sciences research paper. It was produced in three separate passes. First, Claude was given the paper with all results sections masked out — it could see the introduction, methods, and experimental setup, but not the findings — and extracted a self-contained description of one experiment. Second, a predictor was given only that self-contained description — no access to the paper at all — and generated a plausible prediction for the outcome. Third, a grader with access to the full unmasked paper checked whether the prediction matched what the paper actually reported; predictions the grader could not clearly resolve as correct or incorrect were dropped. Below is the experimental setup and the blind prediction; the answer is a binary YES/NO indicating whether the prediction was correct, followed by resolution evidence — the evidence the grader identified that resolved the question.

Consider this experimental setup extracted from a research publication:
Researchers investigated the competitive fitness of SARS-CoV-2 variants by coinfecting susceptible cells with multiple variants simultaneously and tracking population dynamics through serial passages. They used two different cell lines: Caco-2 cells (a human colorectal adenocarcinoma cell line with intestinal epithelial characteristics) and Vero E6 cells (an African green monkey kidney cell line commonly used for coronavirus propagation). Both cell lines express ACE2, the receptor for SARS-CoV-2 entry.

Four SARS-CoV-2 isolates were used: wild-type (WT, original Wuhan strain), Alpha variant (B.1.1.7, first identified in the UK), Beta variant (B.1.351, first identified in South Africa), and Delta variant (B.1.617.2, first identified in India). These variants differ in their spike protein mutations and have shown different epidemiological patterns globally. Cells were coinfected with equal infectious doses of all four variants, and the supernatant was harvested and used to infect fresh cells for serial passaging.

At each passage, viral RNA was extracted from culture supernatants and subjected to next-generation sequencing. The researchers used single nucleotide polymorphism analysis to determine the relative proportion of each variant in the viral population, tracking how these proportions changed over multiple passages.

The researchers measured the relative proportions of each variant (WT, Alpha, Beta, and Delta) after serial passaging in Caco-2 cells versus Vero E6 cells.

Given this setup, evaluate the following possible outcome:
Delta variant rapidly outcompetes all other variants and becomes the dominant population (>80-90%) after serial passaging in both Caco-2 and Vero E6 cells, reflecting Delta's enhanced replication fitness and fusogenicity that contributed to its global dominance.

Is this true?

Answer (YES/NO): NO